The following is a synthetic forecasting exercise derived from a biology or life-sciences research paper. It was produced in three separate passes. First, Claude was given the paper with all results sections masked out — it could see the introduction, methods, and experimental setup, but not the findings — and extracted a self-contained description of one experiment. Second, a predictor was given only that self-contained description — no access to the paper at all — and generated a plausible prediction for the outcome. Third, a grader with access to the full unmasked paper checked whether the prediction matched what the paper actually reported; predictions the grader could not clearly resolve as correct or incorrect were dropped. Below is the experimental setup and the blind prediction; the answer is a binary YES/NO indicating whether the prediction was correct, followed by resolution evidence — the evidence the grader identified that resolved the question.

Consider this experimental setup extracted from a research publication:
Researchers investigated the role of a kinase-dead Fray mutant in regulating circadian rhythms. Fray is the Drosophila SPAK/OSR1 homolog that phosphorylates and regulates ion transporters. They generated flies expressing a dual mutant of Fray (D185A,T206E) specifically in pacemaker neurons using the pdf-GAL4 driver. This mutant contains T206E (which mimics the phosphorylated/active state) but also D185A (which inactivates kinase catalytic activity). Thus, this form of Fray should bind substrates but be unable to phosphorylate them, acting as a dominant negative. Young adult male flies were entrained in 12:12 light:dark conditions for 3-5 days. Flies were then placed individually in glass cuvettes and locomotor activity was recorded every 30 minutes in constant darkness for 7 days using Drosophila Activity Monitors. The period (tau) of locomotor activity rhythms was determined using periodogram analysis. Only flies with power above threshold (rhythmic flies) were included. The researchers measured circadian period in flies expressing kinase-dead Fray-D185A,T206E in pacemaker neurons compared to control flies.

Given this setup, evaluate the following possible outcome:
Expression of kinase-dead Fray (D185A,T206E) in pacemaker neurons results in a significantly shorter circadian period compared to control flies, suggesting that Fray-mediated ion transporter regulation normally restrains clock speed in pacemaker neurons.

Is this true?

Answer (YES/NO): NO